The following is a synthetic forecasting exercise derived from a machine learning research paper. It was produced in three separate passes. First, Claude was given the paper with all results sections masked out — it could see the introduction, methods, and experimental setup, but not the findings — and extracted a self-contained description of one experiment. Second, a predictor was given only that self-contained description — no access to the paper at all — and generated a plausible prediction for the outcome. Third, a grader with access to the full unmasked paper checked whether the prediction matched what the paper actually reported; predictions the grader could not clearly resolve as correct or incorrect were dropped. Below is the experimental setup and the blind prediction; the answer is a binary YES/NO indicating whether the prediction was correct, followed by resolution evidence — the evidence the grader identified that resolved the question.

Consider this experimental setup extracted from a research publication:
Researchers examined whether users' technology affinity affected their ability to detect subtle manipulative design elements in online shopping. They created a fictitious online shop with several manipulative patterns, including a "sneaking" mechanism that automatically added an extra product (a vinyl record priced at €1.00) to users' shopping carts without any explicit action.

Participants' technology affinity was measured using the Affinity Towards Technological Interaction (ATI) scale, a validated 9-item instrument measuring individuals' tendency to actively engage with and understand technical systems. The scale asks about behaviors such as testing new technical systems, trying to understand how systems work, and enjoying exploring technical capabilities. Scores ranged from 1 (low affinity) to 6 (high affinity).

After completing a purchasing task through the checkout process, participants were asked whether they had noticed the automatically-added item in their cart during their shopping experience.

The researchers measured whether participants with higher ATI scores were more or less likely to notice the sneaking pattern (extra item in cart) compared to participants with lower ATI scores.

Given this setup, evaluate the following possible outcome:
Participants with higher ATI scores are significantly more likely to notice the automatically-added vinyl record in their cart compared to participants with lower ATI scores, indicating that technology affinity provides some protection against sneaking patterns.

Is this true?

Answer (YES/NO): NO